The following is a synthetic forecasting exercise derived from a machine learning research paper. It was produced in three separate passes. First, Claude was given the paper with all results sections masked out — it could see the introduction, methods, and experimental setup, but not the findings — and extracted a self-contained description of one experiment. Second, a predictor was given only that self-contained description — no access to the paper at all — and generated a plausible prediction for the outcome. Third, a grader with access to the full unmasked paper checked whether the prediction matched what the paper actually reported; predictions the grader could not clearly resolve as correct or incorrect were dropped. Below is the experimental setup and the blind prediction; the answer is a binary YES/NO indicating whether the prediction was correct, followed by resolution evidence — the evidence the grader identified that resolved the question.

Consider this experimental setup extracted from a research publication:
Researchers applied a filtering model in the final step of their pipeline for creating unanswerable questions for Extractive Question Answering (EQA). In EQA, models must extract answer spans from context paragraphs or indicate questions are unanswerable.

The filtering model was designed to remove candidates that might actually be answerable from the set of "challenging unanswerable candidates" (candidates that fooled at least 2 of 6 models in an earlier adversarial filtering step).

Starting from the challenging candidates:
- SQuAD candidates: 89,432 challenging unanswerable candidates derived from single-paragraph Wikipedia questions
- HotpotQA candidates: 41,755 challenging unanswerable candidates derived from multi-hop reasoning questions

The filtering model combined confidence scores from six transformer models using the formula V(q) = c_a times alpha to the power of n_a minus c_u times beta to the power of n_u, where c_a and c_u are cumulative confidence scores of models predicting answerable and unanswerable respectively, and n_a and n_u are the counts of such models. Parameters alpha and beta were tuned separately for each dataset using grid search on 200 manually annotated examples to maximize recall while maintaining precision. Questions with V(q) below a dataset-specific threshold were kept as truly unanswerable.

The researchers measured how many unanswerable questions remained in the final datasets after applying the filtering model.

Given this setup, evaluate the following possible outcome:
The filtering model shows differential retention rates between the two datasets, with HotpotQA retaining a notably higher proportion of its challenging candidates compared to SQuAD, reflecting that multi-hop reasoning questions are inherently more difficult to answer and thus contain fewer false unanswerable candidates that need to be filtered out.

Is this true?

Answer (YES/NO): YES